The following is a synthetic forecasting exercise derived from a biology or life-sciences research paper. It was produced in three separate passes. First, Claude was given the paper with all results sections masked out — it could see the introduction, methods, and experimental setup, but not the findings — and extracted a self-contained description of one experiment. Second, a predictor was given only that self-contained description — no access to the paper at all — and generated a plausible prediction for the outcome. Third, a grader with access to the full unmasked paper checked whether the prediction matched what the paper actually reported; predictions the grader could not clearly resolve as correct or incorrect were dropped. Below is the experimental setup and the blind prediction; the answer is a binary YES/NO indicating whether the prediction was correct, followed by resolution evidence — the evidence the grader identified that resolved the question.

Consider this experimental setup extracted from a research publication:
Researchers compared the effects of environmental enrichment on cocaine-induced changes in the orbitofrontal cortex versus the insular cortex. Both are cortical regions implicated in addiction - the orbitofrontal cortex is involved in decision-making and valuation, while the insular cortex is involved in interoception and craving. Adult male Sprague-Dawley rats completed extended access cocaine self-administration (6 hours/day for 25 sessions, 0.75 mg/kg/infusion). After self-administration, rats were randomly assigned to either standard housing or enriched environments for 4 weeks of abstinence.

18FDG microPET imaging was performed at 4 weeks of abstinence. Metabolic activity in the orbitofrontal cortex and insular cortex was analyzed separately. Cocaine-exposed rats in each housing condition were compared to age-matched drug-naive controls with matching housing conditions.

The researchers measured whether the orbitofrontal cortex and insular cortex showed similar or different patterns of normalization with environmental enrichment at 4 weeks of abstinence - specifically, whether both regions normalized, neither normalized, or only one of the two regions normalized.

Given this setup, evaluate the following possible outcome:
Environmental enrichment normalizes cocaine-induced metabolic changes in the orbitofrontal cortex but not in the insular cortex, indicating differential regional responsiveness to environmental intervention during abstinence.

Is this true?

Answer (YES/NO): NO